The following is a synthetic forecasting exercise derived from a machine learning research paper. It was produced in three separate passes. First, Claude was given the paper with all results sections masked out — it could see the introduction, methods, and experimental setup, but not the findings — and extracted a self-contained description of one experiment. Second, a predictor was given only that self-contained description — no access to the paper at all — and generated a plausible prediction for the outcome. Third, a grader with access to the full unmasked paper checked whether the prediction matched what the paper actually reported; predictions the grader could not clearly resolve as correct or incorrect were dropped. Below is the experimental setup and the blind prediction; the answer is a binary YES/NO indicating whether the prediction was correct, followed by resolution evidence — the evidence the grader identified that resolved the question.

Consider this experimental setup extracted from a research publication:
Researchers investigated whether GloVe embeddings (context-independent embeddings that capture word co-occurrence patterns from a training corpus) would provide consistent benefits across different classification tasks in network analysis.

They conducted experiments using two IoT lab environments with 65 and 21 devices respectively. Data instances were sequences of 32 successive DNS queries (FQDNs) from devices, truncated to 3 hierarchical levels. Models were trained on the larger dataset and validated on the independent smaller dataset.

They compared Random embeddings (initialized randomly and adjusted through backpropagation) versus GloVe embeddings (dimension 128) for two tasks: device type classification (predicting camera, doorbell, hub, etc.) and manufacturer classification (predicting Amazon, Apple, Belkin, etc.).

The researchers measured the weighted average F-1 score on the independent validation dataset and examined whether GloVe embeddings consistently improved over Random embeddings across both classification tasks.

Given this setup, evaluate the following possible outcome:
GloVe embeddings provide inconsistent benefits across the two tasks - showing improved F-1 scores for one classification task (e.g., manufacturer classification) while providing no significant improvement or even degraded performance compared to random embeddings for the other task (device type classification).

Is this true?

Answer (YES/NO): YES